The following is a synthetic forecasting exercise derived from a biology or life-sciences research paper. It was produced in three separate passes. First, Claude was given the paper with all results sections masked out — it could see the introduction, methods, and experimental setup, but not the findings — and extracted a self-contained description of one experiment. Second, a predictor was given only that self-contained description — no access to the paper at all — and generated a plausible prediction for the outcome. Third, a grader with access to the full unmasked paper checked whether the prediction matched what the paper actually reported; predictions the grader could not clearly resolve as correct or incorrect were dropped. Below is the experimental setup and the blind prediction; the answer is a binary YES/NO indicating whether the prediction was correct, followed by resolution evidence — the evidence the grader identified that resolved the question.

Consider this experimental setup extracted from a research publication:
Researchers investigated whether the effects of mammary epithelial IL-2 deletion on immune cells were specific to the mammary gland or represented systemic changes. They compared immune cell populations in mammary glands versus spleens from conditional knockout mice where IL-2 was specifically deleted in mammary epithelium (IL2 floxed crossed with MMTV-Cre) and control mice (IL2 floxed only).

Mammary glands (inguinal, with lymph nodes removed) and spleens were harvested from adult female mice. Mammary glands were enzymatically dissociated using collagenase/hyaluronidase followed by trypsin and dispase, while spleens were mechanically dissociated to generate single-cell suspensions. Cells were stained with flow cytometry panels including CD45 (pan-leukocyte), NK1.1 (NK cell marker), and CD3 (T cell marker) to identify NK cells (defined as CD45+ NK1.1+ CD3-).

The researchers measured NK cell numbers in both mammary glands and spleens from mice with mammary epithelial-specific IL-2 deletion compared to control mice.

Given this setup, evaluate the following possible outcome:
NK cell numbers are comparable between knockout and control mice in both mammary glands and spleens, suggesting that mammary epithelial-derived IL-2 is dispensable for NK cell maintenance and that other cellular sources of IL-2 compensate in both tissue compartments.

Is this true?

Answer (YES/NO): NO